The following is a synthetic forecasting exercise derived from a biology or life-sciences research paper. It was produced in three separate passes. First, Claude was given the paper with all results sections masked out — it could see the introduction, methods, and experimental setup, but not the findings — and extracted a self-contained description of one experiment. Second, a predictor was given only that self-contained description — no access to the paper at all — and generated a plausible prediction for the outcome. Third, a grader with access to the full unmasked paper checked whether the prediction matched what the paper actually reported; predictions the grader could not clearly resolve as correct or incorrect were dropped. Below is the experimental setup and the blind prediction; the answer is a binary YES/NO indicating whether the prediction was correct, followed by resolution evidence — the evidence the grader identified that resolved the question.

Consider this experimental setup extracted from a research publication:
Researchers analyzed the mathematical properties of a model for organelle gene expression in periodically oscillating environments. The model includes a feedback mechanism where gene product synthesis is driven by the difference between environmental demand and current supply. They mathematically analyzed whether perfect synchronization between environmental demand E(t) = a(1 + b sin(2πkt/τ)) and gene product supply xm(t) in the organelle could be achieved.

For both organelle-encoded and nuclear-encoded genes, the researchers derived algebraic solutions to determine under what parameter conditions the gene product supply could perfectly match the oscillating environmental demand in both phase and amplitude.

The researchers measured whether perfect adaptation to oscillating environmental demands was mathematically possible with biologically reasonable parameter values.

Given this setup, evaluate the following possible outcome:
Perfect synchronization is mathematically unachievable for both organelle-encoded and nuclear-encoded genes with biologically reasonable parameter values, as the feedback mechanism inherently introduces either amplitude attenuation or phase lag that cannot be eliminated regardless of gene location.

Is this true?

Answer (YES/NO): YES